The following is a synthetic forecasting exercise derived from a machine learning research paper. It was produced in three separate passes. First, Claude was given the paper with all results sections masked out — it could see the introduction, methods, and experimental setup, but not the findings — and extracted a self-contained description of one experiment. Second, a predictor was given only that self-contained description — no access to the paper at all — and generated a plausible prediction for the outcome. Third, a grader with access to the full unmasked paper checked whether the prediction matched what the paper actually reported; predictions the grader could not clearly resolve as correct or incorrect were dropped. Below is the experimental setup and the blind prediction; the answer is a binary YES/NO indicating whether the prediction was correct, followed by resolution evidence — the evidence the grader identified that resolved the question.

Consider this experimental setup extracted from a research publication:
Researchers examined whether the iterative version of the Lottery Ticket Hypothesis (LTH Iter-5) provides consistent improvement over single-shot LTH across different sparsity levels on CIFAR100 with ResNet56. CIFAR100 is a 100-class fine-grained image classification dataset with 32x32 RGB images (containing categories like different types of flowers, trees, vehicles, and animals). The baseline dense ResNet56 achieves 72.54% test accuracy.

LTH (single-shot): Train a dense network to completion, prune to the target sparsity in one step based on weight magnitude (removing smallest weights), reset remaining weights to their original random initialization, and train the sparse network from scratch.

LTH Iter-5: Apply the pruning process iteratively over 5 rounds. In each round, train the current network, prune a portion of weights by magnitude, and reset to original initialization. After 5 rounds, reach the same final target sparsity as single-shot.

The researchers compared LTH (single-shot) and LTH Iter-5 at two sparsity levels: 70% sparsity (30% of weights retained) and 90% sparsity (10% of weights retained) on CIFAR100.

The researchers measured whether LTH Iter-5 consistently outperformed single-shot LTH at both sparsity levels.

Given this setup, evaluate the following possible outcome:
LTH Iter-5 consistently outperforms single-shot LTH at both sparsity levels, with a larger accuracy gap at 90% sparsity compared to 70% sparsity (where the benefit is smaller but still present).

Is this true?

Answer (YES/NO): NO